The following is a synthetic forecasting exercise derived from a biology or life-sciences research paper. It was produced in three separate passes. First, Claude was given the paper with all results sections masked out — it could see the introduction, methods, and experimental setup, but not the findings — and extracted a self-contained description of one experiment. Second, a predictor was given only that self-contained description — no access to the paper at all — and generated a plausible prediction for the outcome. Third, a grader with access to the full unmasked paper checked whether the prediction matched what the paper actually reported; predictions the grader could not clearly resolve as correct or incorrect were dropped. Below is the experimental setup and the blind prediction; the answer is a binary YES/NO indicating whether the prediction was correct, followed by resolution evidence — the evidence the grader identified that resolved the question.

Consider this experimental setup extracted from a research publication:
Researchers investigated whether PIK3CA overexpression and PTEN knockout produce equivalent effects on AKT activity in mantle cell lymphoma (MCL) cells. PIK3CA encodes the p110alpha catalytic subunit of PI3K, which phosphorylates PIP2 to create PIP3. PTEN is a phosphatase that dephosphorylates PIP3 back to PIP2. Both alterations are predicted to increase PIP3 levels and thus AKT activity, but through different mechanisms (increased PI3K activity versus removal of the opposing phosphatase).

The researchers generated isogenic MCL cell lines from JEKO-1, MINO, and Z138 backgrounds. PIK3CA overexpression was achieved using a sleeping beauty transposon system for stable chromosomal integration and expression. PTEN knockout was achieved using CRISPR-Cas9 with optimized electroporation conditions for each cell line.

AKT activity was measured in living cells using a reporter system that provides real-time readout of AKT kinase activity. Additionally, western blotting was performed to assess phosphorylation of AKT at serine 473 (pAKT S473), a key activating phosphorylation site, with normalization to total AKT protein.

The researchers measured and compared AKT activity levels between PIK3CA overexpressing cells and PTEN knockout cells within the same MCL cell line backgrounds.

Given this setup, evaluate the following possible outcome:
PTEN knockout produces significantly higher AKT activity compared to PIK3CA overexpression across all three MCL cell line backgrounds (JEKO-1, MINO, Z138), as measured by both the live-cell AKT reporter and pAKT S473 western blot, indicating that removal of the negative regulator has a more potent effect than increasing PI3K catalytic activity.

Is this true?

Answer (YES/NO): NO